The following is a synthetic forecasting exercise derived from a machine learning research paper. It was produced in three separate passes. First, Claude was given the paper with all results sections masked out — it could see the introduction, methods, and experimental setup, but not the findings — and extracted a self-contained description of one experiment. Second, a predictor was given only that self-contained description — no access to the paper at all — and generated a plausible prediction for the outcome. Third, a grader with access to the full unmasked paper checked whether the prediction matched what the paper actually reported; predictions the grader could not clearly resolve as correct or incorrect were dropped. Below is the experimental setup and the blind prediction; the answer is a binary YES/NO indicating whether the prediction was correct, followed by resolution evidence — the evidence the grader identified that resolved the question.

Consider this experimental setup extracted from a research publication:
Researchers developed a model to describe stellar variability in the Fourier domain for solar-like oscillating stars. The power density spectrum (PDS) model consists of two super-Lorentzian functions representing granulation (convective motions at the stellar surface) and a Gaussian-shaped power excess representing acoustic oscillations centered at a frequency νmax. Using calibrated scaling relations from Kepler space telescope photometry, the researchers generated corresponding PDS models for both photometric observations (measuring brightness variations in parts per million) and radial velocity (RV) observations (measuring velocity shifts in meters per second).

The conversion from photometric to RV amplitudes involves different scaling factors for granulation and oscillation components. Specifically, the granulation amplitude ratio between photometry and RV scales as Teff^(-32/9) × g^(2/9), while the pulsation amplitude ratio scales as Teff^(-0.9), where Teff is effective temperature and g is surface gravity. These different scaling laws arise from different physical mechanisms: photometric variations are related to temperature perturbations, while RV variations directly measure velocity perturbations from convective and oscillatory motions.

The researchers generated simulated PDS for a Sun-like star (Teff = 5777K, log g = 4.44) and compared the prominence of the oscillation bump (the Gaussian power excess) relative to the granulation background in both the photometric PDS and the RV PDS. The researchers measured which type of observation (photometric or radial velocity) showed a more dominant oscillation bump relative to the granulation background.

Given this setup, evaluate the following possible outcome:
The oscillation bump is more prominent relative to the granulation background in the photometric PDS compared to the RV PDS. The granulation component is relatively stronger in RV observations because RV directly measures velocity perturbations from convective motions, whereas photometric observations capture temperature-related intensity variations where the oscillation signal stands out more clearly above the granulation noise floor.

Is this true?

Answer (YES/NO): NO